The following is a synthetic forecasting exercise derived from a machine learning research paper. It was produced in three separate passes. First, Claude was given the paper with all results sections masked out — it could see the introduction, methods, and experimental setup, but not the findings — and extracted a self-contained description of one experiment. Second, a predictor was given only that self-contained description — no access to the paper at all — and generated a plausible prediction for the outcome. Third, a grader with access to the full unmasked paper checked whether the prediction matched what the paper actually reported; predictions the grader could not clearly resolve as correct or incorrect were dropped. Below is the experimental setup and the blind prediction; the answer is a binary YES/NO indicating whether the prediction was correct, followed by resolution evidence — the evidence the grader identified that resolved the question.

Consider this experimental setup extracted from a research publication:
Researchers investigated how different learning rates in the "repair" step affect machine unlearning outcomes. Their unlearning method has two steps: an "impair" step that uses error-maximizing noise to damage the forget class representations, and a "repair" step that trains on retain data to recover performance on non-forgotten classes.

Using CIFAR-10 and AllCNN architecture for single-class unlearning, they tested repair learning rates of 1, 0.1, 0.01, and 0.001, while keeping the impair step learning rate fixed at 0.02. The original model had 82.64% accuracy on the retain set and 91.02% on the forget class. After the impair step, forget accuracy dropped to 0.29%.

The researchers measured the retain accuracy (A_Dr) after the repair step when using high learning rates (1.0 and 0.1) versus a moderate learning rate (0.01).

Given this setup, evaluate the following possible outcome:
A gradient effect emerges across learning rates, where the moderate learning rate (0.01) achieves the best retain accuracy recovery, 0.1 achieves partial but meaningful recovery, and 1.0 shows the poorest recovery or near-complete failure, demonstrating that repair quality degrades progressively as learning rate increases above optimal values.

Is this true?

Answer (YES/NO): NO